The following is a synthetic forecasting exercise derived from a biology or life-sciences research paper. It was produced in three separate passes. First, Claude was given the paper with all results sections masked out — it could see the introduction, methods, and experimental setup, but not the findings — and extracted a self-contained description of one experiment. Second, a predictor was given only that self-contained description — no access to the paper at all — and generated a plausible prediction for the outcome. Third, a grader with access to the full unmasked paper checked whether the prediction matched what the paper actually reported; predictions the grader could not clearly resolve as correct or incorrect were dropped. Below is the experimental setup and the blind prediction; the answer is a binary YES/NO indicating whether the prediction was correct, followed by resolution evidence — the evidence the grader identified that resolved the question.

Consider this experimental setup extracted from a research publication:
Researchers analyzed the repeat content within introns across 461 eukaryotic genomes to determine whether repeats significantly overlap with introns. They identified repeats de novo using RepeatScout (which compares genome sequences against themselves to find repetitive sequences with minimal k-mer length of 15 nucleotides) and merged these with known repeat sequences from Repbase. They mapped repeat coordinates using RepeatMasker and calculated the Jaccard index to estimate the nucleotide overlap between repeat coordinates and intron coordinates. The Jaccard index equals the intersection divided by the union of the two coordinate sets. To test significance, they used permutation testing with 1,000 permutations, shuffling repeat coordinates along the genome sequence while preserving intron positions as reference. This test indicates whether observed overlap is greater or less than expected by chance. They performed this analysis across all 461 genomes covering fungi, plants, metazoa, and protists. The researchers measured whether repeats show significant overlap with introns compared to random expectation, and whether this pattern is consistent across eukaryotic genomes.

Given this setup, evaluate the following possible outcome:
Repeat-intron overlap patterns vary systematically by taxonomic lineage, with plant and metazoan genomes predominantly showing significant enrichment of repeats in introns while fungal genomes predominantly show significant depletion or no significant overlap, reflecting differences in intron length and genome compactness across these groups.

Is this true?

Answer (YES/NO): NO